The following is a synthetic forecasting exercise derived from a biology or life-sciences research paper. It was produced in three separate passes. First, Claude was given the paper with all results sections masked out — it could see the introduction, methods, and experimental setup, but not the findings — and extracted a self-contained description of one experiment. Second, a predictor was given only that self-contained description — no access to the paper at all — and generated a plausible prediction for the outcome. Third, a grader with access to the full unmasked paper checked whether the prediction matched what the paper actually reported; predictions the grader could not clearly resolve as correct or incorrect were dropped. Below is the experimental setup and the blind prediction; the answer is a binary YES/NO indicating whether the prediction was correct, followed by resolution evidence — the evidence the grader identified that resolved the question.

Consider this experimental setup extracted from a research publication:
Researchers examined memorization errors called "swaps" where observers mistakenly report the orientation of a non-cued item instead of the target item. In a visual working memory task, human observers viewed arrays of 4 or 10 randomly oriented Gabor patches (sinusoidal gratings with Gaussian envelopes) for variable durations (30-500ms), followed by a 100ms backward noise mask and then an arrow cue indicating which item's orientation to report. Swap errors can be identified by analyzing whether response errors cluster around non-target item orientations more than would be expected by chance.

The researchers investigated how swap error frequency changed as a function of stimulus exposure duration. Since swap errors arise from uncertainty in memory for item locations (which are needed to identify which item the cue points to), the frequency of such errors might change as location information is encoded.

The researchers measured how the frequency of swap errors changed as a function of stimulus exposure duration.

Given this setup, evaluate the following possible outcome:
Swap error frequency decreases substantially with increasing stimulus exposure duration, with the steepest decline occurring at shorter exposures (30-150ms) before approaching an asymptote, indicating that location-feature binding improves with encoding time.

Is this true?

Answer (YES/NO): YES